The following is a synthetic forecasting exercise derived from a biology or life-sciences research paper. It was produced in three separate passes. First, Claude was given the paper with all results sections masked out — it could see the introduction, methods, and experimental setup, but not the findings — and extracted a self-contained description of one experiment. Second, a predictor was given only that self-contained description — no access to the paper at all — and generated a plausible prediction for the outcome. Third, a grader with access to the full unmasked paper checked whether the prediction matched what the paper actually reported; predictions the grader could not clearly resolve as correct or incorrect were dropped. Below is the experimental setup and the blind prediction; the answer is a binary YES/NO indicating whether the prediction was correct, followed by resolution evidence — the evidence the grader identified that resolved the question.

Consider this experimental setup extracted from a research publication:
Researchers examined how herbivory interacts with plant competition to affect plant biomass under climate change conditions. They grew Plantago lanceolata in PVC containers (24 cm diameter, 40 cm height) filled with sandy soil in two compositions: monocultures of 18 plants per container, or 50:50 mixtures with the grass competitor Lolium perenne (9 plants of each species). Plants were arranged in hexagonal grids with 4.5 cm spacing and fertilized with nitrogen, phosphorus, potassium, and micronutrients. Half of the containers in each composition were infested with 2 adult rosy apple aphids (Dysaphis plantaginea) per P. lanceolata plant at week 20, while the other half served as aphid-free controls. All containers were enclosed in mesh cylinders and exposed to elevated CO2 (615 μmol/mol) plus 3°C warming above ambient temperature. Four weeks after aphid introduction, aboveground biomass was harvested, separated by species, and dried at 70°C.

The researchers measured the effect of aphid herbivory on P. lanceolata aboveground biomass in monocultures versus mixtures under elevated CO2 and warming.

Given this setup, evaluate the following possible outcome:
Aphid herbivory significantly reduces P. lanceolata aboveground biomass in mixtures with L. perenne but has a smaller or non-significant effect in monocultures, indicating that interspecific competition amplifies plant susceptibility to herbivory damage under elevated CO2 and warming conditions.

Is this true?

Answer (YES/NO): NO